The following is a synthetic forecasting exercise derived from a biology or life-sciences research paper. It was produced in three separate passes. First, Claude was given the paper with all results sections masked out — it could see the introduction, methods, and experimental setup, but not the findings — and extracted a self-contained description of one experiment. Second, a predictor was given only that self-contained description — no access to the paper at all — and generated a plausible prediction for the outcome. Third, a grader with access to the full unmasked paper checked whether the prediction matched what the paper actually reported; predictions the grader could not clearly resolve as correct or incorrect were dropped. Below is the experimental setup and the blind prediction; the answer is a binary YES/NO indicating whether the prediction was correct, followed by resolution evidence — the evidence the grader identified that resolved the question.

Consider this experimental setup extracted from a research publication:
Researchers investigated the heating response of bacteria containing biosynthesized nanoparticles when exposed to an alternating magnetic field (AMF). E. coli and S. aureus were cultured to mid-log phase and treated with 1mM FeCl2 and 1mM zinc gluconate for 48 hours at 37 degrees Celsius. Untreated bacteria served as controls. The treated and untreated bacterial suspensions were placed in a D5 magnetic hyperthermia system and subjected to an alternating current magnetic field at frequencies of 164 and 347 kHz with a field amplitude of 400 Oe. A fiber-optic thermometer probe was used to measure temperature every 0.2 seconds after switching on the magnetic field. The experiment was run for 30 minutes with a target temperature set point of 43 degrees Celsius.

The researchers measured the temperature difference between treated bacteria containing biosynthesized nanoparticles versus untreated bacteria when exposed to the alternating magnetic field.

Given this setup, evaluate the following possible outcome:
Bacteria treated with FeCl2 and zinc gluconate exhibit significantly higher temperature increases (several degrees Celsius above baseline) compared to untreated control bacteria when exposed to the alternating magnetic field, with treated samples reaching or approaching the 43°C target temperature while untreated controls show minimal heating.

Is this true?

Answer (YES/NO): YES